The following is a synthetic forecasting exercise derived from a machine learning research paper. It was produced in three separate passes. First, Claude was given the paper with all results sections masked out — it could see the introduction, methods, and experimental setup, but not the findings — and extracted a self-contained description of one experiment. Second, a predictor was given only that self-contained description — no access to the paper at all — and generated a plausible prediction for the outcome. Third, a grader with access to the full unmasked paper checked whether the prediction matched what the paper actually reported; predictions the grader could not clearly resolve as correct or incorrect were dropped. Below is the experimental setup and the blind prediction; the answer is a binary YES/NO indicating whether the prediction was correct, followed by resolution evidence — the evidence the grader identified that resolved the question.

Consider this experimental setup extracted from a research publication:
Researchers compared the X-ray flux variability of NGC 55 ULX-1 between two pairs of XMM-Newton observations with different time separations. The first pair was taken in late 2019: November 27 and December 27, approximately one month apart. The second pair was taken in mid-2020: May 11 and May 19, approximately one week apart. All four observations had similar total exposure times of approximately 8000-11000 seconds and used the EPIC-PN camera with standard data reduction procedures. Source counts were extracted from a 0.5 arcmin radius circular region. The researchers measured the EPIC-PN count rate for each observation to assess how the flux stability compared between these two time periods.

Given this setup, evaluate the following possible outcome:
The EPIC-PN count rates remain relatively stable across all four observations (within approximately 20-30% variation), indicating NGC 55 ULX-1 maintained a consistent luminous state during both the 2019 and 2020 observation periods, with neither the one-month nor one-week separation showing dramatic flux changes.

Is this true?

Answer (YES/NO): NO